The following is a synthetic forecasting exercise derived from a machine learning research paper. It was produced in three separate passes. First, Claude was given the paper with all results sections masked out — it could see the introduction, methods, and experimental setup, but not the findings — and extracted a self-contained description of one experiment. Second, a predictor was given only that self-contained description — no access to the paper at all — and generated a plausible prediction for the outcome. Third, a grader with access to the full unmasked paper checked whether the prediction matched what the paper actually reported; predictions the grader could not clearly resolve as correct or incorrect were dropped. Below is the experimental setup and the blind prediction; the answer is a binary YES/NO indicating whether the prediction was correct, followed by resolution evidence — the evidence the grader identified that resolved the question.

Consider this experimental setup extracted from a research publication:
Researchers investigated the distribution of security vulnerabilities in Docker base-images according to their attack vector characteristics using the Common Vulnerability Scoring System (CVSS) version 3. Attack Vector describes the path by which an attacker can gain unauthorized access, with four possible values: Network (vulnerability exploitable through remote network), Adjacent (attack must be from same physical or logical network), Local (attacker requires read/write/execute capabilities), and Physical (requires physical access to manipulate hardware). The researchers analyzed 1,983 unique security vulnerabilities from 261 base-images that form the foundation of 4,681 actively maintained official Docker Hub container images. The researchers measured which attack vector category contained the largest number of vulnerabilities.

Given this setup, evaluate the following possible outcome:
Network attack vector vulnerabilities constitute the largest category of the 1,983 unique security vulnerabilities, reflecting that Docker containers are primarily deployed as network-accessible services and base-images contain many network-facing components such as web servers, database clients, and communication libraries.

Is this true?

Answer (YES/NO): YES